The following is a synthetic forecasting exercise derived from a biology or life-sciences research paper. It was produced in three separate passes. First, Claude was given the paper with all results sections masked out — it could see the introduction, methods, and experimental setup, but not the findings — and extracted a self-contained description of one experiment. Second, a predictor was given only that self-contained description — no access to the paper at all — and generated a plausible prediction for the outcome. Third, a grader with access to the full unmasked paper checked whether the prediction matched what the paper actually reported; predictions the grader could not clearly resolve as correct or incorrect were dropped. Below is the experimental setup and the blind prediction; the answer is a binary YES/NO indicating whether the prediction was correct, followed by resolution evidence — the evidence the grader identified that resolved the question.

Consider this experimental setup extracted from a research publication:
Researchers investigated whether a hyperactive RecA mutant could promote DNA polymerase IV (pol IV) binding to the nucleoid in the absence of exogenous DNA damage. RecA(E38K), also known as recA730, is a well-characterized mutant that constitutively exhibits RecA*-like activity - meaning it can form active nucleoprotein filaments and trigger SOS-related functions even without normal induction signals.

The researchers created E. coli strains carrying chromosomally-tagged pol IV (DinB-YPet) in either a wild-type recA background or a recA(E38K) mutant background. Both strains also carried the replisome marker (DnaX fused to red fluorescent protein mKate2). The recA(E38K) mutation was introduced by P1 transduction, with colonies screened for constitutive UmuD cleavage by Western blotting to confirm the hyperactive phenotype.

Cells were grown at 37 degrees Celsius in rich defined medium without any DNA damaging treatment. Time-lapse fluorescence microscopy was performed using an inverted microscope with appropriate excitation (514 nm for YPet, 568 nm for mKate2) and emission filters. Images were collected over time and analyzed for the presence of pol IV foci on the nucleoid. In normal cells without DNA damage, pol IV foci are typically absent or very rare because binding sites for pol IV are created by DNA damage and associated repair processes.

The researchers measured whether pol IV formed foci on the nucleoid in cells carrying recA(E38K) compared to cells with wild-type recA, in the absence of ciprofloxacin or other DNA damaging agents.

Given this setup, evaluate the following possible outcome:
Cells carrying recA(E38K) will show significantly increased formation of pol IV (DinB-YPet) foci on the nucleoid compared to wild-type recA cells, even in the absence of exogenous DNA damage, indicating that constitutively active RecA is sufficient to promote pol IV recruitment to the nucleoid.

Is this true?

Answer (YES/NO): YES